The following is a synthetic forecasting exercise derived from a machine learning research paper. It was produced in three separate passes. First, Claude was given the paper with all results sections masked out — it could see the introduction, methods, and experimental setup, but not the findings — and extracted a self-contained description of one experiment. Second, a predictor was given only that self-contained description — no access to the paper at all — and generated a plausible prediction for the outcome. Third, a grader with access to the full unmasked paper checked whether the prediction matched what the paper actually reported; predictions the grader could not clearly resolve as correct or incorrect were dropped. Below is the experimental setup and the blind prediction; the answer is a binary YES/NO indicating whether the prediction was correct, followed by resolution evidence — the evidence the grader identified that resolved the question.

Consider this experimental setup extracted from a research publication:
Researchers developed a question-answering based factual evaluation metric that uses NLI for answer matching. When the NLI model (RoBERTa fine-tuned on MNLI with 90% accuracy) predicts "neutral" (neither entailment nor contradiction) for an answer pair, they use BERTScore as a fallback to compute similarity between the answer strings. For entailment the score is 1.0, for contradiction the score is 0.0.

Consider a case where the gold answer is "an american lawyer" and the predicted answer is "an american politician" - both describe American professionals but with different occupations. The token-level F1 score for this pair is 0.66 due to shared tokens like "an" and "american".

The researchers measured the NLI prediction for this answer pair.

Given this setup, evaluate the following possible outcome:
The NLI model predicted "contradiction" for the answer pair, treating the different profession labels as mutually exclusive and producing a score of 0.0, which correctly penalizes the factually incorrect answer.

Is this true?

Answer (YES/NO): YES